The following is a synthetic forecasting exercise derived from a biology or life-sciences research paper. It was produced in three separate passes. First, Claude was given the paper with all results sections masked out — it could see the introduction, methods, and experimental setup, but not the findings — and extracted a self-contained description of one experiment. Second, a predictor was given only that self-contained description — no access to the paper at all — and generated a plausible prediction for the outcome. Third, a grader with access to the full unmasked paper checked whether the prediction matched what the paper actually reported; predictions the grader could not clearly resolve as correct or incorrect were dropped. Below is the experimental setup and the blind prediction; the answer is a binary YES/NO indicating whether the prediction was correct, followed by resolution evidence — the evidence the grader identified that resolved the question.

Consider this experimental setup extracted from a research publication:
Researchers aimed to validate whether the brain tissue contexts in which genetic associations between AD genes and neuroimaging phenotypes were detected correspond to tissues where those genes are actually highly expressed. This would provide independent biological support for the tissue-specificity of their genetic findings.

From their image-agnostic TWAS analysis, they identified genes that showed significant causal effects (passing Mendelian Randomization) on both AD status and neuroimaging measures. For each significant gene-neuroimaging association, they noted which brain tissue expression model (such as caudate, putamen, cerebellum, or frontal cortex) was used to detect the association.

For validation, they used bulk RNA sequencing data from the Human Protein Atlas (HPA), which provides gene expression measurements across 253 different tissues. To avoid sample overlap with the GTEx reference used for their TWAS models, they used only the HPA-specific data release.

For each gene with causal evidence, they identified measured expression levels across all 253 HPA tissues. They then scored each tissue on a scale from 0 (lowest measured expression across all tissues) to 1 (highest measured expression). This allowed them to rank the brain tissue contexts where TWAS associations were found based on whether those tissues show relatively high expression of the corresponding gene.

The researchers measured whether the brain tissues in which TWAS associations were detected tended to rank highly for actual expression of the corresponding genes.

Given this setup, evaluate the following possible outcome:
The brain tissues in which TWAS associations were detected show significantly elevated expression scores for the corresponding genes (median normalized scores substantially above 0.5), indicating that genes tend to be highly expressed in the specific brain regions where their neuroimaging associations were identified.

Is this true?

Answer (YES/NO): YES